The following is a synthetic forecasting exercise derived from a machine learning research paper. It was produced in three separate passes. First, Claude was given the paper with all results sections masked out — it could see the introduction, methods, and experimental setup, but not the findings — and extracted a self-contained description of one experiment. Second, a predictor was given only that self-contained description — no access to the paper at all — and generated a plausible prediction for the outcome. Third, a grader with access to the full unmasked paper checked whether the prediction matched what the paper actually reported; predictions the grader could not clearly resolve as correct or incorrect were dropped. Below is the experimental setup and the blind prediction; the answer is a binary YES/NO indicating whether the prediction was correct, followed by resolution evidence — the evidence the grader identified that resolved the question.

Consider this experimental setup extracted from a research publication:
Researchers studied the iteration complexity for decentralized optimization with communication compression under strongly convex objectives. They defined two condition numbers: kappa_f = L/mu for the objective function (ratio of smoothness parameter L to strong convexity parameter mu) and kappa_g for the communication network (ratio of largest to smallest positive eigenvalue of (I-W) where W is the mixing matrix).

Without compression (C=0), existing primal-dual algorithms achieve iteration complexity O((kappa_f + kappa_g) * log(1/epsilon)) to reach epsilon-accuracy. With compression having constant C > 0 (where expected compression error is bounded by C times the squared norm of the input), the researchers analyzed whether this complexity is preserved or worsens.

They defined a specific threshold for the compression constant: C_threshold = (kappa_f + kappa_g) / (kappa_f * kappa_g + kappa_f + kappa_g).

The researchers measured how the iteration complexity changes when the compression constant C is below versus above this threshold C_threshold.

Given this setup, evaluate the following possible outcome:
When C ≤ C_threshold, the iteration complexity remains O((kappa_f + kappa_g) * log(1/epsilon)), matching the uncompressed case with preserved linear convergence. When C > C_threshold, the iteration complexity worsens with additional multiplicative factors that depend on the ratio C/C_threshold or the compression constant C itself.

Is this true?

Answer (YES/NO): YES